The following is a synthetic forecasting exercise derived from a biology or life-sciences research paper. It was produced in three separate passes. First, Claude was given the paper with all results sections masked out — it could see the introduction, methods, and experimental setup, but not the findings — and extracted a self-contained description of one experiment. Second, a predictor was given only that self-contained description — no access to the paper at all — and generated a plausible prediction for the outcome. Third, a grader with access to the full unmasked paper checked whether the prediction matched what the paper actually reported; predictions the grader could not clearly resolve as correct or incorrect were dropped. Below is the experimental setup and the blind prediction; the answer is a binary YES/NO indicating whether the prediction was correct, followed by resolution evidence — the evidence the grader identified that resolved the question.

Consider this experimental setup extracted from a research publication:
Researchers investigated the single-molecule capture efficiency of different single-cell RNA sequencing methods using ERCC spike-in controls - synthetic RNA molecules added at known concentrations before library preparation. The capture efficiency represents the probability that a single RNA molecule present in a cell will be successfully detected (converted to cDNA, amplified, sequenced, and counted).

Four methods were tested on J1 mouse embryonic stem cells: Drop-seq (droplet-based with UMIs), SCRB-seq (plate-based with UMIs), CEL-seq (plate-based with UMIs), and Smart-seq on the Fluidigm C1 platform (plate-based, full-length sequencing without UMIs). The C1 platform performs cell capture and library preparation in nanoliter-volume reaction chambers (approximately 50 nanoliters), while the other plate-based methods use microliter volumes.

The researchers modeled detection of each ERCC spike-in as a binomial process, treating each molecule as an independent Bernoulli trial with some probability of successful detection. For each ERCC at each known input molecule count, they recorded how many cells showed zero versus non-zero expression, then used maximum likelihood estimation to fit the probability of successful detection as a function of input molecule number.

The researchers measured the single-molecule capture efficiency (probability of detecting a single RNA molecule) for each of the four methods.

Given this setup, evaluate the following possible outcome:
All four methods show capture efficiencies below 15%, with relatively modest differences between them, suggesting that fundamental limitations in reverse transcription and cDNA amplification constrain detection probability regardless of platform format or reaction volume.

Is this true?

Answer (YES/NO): NO